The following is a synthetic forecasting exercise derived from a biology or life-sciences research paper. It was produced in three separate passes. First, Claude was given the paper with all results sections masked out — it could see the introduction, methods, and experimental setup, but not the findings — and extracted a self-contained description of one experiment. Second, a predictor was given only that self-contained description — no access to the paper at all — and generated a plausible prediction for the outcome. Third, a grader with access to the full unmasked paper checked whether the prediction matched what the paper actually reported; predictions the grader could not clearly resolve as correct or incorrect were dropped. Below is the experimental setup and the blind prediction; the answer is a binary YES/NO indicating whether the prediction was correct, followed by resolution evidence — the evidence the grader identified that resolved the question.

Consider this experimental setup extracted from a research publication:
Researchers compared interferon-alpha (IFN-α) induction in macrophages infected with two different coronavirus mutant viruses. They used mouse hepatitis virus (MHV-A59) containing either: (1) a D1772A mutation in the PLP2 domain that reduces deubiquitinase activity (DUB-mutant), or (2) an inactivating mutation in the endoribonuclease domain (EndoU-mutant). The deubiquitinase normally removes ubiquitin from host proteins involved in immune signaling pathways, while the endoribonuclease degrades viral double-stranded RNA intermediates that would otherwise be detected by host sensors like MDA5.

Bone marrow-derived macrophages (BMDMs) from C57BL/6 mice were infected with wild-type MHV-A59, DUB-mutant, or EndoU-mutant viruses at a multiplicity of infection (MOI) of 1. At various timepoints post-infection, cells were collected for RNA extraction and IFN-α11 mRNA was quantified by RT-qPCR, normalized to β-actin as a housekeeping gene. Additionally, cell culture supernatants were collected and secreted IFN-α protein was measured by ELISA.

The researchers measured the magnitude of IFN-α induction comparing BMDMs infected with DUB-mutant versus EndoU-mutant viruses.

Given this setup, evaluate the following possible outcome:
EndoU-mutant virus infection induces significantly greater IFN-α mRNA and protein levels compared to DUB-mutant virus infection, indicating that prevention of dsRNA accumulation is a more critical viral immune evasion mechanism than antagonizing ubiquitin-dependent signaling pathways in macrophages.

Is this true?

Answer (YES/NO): YES